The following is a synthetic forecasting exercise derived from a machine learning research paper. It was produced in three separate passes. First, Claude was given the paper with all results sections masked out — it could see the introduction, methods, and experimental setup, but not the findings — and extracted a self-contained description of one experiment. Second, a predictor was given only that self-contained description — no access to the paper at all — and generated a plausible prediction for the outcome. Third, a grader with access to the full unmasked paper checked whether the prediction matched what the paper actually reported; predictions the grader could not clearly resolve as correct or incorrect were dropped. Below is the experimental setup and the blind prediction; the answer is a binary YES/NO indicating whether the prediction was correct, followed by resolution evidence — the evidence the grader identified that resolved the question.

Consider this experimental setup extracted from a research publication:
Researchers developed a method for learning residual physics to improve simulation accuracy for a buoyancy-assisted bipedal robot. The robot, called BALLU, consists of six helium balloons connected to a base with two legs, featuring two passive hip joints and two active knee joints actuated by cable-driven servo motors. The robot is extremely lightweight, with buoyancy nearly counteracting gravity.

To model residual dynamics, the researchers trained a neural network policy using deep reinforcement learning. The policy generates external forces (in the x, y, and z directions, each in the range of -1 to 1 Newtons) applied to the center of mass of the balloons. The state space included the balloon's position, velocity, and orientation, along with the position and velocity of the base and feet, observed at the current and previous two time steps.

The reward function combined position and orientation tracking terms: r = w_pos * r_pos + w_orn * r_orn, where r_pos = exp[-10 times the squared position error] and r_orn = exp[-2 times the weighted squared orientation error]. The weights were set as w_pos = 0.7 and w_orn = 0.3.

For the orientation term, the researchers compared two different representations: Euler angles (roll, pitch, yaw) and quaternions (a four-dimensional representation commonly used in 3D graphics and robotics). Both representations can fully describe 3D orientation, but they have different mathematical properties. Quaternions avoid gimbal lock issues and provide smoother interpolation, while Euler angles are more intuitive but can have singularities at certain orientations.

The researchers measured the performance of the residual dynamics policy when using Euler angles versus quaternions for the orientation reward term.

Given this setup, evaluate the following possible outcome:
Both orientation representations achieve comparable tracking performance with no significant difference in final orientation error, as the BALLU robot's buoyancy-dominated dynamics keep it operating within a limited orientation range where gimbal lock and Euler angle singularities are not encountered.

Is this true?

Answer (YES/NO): NO